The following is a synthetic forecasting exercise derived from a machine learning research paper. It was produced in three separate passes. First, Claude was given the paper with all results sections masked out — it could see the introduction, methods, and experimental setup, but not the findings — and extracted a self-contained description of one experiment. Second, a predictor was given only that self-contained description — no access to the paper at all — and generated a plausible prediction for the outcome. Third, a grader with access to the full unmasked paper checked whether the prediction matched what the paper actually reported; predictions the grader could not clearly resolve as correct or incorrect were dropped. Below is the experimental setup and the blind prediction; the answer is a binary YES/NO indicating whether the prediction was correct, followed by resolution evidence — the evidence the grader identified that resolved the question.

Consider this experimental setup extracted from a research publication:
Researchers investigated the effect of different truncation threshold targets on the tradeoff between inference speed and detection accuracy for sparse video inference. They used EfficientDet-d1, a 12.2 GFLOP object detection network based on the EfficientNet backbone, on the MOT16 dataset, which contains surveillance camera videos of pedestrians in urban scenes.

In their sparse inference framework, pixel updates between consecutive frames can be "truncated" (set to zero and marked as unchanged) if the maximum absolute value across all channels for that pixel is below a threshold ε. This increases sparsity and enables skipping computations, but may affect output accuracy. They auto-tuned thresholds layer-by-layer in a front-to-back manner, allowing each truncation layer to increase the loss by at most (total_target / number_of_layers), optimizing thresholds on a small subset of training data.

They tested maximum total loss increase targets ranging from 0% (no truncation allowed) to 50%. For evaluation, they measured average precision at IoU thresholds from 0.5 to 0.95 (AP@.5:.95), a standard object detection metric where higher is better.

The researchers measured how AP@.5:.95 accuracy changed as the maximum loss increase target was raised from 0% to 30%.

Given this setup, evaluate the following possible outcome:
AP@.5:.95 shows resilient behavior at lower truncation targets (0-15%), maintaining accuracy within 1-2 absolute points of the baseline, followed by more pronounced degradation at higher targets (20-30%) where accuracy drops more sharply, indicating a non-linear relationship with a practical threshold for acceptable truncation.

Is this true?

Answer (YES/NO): NO